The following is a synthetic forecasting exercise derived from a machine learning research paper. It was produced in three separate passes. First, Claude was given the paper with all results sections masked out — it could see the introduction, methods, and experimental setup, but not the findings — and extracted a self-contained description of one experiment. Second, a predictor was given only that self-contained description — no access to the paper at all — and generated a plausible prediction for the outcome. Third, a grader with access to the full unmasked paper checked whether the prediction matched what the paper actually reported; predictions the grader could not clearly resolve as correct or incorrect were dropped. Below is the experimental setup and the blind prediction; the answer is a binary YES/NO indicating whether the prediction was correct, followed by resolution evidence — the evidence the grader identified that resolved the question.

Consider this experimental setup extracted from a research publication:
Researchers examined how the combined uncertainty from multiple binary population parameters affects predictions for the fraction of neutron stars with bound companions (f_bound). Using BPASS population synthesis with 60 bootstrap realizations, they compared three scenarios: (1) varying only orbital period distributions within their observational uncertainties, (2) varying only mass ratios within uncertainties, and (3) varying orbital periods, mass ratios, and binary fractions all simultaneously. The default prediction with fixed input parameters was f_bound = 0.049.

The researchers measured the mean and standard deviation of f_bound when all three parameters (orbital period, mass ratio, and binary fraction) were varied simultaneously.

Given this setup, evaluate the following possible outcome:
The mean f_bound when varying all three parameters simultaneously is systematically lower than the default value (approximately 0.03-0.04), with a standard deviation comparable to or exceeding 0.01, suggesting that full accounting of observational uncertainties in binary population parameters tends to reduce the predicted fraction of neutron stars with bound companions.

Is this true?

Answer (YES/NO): NO